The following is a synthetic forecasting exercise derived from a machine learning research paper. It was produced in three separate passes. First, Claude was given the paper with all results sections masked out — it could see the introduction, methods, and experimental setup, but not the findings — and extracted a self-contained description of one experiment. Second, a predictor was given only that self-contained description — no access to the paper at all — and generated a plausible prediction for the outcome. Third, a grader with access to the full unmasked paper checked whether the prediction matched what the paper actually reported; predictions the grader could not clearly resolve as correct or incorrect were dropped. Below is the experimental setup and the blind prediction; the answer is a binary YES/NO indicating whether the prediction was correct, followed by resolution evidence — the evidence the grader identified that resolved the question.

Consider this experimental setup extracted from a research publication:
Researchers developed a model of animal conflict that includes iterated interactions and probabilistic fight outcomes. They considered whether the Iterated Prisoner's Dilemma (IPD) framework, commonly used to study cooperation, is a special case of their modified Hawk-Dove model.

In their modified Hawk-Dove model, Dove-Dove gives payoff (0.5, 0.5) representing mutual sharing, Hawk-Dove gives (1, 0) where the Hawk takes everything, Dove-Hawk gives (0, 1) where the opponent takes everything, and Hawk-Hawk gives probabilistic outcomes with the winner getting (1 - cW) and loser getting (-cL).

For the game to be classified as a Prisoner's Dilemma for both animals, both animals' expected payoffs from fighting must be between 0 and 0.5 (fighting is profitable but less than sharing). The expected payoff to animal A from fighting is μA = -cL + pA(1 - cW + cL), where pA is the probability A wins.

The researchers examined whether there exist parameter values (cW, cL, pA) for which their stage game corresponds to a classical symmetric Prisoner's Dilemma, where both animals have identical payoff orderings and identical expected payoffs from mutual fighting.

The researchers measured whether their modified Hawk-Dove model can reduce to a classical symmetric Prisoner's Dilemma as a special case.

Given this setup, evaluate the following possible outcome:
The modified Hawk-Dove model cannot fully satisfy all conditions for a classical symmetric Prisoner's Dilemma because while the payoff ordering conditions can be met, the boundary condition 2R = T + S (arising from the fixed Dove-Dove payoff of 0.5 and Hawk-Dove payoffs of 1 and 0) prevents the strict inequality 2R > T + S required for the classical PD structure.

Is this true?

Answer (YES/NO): NO